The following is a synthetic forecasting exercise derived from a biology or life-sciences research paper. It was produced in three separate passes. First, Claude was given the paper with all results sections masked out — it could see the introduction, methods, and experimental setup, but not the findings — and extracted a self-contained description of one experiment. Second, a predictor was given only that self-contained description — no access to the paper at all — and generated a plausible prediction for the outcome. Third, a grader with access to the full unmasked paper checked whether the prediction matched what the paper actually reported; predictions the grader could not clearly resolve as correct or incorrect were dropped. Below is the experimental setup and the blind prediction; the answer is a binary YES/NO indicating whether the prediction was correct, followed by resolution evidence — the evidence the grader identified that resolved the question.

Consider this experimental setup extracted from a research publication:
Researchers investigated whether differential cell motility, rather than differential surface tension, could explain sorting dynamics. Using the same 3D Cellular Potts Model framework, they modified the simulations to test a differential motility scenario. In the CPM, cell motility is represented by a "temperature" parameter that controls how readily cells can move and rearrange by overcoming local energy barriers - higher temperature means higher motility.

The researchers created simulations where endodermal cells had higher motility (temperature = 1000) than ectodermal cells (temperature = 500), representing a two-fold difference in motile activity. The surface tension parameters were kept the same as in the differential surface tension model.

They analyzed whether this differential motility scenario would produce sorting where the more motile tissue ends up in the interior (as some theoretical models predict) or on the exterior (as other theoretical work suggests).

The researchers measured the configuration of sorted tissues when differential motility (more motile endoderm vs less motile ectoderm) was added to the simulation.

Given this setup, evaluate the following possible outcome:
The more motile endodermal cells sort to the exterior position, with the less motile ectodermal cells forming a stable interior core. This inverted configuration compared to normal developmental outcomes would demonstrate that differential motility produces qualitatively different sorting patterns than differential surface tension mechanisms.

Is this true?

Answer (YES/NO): NO